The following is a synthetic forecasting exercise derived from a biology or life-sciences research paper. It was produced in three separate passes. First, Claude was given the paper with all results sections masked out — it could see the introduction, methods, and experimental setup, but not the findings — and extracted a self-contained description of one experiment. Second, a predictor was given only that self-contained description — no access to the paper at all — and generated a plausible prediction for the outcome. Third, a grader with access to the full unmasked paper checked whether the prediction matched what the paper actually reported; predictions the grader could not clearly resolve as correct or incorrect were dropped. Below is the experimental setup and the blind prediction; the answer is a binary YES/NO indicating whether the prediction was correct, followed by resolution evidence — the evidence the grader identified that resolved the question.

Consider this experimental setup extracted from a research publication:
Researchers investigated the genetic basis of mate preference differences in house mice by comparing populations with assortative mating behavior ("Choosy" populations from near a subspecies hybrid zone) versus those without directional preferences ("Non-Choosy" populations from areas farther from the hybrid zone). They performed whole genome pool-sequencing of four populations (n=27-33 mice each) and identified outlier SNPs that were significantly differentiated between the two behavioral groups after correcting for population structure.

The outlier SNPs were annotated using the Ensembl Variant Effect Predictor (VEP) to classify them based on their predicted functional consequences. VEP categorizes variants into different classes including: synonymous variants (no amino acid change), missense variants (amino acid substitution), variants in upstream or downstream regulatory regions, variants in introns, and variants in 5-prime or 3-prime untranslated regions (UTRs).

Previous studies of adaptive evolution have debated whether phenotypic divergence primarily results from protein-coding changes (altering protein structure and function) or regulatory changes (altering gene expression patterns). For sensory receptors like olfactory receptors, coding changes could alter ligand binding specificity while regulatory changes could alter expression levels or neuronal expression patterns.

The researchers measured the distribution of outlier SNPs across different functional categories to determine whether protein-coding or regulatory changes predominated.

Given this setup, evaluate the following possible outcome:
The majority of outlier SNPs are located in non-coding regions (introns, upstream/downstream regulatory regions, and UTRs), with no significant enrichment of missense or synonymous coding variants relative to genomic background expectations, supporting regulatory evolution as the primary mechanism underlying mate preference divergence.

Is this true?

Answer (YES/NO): NO